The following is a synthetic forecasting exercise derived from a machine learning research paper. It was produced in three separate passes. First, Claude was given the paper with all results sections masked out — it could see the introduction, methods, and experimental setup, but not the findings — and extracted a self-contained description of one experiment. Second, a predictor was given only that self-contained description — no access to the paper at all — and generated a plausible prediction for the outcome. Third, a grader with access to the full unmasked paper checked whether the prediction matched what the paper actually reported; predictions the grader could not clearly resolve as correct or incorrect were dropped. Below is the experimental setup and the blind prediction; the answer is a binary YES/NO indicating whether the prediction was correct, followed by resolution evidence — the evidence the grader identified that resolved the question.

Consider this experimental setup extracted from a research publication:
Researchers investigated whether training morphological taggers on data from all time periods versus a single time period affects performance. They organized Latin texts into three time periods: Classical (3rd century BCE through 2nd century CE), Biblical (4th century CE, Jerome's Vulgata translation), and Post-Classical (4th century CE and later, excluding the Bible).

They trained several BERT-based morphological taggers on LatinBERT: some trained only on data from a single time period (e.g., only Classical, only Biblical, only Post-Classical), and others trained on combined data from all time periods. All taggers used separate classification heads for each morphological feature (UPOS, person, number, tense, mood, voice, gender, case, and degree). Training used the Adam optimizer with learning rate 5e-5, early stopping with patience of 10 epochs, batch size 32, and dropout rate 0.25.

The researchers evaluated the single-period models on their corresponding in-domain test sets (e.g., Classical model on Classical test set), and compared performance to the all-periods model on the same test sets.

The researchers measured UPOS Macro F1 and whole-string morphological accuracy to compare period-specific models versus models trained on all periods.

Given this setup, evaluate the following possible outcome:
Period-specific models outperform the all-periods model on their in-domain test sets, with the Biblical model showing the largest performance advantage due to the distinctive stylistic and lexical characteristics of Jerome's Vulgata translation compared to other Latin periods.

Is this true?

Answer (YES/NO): NO